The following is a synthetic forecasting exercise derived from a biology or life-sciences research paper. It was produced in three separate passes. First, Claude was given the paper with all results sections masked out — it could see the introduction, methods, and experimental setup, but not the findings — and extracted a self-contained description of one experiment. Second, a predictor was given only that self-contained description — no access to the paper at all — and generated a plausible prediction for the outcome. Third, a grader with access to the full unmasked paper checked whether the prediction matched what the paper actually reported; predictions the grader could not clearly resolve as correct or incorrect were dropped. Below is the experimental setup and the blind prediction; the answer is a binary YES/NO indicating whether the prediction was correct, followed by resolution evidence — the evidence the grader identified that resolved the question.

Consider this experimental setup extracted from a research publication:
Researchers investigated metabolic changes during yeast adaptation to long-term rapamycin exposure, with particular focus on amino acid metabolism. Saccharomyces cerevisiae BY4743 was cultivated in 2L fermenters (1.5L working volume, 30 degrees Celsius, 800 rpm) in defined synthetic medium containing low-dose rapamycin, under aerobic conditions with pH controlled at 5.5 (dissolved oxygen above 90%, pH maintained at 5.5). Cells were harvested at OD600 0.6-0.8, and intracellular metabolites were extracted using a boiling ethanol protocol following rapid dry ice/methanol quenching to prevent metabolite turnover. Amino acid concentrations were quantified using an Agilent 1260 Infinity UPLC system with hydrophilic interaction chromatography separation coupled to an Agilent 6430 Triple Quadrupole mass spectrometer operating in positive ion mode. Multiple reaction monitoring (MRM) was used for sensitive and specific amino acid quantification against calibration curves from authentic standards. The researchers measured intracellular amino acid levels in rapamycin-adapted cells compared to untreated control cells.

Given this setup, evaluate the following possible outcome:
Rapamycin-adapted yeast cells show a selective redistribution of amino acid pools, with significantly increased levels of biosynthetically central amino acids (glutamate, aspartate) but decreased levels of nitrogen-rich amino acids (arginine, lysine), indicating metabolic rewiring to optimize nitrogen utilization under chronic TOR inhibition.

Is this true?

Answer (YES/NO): NO